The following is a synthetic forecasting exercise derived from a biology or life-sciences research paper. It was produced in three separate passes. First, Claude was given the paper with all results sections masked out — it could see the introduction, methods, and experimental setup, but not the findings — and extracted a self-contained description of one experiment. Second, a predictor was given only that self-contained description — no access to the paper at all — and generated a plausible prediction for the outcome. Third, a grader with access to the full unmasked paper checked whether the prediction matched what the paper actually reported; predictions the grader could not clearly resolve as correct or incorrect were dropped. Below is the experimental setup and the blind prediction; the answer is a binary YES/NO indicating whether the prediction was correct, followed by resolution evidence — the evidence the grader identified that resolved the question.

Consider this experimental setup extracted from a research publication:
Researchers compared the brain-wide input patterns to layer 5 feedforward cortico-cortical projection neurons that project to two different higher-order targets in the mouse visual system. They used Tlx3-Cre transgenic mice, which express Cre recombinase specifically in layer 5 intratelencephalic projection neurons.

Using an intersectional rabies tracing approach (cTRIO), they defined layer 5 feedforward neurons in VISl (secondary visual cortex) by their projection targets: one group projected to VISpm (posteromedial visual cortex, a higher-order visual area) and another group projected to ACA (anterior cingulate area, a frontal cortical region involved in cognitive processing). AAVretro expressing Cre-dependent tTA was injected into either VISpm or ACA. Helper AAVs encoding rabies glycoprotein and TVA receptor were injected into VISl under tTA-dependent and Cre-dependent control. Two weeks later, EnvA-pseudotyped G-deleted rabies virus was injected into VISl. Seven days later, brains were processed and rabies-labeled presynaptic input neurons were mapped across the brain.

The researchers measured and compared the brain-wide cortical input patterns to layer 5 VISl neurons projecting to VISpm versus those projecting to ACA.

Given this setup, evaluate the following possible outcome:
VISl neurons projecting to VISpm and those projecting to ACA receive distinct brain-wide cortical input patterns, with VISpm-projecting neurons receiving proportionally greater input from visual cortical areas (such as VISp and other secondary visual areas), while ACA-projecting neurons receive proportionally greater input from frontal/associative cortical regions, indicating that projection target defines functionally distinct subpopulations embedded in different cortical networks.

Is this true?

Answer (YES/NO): NO